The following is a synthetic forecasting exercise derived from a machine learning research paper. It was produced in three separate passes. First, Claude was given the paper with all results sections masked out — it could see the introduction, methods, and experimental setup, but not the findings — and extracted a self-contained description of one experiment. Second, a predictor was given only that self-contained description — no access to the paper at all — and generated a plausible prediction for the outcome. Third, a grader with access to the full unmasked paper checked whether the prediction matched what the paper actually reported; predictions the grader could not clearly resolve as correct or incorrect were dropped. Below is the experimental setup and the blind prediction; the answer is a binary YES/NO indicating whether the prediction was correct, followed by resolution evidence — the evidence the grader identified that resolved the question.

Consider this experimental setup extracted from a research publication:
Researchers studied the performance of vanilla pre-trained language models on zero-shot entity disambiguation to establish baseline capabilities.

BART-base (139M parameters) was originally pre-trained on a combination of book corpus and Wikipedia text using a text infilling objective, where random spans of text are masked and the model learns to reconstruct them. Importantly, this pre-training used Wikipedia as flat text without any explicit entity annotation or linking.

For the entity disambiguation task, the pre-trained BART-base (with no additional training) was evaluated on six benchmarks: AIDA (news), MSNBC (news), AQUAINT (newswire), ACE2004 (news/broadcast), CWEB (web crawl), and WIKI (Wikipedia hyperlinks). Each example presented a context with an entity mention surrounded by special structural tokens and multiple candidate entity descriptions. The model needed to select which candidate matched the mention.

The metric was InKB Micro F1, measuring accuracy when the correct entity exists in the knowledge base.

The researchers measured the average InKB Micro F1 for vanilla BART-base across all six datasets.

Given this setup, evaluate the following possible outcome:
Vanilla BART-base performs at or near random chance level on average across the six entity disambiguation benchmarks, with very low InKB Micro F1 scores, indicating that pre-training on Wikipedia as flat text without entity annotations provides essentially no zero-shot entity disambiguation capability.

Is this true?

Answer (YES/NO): NO